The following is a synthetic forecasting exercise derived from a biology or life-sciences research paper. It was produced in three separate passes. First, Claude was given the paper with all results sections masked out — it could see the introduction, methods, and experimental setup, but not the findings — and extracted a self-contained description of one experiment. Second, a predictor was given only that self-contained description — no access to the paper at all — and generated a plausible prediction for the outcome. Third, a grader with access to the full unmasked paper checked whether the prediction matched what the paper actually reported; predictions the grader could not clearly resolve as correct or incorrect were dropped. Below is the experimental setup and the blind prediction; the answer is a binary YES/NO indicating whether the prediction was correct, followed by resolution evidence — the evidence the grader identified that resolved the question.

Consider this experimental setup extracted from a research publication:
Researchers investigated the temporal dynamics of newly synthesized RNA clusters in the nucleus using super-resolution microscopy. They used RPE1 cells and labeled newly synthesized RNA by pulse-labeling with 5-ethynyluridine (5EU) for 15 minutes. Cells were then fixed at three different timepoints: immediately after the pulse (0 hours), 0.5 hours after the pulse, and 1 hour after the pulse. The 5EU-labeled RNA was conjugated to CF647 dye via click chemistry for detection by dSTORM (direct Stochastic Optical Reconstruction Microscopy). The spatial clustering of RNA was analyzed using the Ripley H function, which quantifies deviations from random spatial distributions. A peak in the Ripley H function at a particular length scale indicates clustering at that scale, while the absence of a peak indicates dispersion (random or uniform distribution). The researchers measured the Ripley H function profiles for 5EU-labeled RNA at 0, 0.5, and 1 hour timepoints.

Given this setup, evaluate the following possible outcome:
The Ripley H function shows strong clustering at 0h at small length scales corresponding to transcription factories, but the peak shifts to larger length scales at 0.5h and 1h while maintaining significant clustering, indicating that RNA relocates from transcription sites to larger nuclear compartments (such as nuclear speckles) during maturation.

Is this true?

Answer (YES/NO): NO